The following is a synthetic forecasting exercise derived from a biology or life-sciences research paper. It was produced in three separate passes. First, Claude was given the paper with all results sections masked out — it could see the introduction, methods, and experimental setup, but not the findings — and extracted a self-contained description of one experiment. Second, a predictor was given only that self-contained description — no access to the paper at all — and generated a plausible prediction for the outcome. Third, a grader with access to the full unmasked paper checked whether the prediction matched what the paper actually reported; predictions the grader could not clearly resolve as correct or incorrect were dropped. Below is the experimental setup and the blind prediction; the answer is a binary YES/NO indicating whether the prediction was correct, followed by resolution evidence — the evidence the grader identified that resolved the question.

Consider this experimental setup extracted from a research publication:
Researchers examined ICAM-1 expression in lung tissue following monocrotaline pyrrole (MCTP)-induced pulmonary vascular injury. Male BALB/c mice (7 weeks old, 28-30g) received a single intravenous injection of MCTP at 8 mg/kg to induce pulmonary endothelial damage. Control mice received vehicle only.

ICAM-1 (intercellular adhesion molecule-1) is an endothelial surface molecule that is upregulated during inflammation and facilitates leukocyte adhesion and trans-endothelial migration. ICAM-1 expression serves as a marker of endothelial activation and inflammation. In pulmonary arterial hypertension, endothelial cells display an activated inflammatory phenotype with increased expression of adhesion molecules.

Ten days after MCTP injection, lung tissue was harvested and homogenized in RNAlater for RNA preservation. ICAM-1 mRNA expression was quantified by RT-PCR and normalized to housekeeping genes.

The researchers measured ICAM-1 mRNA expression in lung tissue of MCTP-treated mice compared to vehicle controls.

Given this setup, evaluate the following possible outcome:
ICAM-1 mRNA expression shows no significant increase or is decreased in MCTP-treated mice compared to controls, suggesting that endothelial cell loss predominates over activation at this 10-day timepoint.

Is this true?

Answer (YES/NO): YES